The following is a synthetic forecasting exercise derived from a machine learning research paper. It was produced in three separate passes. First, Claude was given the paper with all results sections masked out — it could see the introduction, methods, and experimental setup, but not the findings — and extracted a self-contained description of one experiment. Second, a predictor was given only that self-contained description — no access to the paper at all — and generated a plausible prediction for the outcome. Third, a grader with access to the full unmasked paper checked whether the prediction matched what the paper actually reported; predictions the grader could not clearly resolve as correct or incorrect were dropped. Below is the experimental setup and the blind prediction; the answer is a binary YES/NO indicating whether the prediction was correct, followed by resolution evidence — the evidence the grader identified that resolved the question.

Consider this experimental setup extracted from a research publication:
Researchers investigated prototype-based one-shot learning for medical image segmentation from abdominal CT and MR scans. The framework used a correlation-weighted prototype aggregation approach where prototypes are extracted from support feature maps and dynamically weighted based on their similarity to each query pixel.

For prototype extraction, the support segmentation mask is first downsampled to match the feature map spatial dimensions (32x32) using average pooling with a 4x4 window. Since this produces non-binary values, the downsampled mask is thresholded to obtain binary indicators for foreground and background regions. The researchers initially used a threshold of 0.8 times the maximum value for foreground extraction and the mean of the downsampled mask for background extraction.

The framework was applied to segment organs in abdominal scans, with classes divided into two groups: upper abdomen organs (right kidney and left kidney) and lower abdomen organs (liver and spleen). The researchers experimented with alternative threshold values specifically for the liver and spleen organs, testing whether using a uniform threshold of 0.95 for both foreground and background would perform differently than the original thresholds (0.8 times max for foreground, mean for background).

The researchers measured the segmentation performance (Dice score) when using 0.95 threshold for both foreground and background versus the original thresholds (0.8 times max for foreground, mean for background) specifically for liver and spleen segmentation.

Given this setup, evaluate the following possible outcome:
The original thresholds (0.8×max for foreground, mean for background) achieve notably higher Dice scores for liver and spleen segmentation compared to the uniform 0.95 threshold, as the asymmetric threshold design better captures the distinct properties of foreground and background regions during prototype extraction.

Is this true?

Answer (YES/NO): NO